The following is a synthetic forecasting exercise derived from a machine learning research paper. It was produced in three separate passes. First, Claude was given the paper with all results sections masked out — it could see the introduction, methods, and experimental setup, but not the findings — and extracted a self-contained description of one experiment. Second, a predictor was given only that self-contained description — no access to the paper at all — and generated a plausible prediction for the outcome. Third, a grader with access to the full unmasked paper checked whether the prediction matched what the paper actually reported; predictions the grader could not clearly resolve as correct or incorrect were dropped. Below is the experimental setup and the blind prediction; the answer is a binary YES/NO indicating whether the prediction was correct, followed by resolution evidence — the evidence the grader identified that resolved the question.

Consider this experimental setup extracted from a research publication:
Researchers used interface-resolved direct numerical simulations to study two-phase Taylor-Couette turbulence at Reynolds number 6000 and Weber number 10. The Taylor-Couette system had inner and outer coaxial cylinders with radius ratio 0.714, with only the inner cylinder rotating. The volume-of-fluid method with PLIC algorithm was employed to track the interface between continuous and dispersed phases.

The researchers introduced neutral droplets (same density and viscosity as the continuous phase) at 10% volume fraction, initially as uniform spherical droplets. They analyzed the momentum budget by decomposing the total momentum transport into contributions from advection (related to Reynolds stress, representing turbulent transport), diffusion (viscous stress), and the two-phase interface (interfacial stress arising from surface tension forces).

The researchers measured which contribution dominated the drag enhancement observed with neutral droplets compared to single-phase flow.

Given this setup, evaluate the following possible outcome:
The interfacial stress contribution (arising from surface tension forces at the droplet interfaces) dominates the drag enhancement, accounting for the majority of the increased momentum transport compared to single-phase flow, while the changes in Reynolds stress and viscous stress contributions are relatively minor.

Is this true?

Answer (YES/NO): YES